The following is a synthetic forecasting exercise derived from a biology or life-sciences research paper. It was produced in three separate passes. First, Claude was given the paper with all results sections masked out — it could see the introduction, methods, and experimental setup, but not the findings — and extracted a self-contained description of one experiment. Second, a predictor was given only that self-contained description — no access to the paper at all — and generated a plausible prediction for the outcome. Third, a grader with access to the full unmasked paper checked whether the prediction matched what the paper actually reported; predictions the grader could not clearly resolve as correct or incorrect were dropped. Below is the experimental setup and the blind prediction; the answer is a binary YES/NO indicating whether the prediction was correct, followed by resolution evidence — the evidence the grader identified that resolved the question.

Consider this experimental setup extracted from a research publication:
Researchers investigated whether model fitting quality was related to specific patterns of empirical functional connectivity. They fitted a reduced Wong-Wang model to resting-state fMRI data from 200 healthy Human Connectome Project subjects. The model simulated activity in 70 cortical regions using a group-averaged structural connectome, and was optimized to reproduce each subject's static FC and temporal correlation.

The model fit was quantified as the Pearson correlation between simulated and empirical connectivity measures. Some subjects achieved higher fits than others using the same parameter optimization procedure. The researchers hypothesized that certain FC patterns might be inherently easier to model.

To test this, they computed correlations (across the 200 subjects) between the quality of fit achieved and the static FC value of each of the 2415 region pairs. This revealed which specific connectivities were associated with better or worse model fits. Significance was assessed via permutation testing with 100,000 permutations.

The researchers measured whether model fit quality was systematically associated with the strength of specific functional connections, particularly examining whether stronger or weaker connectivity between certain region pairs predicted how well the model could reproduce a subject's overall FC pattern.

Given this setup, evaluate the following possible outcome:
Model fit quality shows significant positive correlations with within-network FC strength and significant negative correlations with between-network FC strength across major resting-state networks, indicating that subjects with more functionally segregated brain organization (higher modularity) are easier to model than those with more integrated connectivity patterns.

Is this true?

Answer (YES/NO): NO